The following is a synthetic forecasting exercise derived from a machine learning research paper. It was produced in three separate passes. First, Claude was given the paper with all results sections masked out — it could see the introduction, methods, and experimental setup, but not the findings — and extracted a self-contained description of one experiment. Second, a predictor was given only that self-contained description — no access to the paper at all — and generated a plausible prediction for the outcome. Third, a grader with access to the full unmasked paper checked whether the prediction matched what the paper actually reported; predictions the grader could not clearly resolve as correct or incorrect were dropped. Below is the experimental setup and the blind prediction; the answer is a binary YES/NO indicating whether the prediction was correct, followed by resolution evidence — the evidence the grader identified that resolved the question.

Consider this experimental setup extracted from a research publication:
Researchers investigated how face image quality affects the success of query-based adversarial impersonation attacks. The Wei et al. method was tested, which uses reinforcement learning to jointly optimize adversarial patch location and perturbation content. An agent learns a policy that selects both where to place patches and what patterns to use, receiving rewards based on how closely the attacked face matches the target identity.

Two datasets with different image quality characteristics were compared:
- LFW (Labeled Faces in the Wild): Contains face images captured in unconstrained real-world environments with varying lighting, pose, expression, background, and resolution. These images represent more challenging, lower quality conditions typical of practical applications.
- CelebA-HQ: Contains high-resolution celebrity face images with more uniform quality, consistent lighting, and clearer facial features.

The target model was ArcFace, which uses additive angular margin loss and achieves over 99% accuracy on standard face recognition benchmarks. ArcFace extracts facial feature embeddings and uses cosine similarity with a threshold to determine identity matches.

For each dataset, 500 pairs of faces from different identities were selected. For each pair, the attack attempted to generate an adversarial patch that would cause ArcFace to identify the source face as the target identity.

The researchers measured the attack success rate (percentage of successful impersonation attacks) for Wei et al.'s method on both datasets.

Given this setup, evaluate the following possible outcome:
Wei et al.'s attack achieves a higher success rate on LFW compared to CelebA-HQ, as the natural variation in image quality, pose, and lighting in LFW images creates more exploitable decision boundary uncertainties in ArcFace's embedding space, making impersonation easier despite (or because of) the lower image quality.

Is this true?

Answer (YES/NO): YES